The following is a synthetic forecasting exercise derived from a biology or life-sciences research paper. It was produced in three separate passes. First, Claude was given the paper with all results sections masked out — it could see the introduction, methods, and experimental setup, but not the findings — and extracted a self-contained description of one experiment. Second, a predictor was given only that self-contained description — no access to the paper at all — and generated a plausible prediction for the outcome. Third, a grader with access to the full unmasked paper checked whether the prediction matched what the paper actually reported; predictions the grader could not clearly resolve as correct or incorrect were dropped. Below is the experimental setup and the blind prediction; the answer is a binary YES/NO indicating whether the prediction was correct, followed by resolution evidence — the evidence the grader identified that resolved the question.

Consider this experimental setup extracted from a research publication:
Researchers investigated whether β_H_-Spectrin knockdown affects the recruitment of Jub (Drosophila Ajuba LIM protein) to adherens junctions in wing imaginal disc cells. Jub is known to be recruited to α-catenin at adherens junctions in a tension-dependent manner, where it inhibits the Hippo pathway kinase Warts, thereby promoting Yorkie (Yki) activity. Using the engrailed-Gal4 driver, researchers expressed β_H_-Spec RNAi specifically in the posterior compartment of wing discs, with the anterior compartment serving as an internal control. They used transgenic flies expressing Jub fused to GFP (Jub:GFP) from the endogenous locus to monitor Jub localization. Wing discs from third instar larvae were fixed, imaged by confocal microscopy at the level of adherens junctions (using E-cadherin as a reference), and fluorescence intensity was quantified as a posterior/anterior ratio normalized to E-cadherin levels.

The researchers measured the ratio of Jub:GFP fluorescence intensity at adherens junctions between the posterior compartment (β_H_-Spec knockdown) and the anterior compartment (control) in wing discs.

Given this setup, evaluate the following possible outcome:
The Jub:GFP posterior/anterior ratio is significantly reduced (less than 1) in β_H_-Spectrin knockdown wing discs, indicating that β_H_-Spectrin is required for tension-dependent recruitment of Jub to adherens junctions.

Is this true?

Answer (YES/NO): NO